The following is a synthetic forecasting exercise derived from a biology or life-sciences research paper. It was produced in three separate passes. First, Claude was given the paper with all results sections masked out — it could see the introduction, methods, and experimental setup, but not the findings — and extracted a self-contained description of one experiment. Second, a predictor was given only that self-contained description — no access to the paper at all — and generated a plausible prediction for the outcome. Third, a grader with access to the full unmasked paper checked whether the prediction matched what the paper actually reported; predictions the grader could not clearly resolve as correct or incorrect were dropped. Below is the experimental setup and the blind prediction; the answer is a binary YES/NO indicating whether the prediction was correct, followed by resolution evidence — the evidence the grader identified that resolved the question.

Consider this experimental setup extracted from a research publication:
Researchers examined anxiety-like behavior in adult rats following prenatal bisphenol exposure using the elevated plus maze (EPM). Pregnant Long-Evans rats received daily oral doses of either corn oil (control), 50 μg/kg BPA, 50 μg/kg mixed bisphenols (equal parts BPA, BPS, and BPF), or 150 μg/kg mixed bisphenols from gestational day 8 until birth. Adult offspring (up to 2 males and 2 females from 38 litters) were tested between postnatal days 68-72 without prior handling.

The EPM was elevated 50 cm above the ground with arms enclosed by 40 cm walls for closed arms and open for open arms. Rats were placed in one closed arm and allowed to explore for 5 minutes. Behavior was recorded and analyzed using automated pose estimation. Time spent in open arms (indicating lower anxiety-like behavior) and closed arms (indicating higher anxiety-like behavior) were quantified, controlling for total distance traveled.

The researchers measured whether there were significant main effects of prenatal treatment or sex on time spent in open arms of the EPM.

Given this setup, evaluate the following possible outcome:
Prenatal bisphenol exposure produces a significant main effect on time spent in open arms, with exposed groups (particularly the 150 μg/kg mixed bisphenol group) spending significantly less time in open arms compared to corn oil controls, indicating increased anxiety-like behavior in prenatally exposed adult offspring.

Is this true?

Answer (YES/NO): NO